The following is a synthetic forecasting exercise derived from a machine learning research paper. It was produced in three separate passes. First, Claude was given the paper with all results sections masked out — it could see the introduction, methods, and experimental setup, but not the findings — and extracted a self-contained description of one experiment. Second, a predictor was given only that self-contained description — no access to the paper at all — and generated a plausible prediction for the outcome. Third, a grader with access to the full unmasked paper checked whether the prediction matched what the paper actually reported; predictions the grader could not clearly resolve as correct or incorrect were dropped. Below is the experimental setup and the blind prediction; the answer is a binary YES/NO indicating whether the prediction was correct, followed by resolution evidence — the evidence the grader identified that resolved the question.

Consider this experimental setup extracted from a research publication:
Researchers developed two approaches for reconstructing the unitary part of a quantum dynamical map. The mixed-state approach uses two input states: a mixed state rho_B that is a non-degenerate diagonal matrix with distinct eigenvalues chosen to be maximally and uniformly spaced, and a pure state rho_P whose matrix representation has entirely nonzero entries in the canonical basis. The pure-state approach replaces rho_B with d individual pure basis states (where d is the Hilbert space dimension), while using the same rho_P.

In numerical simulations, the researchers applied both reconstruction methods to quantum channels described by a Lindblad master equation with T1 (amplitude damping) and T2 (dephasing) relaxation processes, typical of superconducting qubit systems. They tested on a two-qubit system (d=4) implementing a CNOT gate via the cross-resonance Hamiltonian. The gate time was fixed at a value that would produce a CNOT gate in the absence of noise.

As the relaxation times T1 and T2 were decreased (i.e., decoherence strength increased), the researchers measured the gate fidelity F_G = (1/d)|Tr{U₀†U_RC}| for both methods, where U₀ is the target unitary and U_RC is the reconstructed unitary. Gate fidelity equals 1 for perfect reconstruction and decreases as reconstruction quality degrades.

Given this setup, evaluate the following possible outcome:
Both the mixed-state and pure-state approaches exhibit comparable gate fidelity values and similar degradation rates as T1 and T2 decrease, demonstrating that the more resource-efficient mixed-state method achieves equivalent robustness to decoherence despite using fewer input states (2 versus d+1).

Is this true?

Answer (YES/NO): NO